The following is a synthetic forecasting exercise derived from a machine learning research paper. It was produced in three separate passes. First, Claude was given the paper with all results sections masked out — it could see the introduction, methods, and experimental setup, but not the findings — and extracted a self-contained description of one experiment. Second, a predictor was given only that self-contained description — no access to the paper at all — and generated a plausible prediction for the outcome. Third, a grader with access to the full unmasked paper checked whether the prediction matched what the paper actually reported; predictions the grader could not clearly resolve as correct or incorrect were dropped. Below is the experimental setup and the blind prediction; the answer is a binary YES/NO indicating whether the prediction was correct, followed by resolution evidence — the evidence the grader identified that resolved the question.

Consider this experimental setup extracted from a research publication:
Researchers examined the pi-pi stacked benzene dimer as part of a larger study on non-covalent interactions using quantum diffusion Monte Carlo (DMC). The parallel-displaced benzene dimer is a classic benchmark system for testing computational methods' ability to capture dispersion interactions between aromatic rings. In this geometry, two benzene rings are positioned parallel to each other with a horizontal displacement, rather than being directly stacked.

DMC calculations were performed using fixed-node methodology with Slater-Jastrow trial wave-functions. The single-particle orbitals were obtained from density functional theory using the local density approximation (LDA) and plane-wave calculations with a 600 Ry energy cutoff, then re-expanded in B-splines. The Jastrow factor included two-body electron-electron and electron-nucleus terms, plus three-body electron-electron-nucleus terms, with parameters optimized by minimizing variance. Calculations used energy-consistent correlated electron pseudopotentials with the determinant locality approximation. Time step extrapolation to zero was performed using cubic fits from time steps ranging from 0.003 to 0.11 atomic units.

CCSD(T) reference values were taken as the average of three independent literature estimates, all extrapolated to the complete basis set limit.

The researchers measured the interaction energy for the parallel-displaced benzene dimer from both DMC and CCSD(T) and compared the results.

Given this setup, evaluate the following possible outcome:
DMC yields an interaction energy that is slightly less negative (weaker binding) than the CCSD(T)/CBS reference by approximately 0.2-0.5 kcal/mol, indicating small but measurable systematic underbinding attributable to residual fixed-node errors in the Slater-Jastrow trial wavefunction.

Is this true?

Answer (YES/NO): YES